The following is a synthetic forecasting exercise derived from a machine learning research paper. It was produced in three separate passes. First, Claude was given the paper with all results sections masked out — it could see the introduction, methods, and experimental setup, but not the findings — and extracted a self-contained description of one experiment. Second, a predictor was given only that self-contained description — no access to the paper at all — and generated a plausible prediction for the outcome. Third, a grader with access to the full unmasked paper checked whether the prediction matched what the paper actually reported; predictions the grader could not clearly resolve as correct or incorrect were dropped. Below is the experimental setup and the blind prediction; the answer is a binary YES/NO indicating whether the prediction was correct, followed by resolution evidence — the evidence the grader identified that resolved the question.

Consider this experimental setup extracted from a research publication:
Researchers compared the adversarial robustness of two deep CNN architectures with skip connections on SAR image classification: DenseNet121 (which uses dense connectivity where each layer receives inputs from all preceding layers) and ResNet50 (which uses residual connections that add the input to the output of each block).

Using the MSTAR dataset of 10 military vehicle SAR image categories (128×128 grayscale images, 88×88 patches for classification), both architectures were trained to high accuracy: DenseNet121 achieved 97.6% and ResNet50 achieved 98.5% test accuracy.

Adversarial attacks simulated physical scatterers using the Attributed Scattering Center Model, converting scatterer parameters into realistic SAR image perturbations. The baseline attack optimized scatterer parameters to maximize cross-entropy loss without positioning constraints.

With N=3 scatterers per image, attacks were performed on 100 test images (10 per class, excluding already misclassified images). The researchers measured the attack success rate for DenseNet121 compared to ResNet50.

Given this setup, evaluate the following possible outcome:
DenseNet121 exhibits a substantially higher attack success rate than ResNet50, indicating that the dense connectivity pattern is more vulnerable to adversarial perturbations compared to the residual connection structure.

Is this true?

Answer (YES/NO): YES